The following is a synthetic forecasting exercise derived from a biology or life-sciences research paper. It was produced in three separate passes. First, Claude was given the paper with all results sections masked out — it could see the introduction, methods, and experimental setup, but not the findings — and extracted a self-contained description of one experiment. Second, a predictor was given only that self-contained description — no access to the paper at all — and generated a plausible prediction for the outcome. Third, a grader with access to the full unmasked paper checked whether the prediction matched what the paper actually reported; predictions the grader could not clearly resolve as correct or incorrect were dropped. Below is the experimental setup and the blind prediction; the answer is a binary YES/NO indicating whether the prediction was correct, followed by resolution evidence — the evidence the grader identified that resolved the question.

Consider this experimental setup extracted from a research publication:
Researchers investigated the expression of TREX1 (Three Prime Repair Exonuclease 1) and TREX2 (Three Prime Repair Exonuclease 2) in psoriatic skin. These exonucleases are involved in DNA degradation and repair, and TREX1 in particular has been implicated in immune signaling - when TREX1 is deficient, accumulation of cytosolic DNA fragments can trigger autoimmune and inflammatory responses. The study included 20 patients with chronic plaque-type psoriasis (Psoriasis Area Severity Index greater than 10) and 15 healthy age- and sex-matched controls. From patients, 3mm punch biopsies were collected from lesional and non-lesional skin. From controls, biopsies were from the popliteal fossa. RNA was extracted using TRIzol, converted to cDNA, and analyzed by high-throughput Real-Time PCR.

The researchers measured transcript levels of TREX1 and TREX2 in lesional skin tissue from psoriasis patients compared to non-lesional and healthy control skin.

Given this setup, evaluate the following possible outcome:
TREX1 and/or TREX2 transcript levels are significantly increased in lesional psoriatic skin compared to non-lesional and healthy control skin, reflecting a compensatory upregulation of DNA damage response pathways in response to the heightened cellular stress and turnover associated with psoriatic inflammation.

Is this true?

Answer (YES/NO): YES